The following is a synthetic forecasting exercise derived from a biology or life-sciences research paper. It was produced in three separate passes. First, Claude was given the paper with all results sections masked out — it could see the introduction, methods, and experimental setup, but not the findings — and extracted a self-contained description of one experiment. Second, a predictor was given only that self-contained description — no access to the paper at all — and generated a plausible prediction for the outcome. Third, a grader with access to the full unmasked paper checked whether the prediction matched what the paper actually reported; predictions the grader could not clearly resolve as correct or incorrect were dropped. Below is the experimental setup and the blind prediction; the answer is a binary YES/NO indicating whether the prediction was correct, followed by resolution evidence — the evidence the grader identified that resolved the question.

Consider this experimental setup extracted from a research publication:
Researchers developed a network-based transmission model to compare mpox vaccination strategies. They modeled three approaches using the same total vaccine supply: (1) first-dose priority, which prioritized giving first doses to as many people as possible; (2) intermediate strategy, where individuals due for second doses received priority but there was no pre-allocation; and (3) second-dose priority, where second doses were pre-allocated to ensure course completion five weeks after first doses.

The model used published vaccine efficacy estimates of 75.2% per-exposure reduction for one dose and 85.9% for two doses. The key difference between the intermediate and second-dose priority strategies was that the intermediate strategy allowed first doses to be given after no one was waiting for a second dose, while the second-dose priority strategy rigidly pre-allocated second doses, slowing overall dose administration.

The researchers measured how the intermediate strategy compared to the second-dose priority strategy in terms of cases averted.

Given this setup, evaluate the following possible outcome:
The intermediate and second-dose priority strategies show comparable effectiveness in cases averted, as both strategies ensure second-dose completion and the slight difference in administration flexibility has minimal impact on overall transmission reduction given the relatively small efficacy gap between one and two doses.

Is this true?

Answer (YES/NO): NO